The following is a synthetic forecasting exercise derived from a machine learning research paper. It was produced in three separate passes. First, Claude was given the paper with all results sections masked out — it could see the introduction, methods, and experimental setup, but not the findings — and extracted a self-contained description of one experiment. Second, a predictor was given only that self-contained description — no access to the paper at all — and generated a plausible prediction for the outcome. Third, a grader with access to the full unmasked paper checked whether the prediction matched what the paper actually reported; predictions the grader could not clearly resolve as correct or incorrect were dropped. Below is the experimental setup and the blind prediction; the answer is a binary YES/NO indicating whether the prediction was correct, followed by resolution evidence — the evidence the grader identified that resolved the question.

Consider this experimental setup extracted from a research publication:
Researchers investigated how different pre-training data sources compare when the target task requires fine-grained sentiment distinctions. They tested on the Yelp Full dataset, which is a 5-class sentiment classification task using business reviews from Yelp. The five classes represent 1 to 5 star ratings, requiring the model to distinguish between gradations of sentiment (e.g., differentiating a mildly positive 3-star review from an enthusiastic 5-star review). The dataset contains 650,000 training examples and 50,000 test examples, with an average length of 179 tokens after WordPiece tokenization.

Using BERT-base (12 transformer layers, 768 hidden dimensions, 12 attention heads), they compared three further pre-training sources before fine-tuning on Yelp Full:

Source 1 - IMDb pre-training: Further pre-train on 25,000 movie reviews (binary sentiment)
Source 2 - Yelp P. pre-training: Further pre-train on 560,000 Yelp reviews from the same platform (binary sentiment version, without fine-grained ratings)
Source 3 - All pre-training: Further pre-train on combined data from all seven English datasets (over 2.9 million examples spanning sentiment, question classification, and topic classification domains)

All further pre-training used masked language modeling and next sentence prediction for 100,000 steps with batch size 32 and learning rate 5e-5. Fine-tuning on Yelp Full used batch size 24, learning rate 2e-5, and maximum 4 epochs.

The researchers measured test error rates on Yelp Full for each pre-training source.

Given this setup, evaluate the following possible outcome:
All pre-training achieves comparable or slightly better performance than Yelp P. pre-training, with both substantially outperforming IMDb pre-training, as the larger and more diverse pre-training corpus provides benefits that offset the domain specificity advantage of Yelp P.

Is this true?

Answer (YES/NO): NO